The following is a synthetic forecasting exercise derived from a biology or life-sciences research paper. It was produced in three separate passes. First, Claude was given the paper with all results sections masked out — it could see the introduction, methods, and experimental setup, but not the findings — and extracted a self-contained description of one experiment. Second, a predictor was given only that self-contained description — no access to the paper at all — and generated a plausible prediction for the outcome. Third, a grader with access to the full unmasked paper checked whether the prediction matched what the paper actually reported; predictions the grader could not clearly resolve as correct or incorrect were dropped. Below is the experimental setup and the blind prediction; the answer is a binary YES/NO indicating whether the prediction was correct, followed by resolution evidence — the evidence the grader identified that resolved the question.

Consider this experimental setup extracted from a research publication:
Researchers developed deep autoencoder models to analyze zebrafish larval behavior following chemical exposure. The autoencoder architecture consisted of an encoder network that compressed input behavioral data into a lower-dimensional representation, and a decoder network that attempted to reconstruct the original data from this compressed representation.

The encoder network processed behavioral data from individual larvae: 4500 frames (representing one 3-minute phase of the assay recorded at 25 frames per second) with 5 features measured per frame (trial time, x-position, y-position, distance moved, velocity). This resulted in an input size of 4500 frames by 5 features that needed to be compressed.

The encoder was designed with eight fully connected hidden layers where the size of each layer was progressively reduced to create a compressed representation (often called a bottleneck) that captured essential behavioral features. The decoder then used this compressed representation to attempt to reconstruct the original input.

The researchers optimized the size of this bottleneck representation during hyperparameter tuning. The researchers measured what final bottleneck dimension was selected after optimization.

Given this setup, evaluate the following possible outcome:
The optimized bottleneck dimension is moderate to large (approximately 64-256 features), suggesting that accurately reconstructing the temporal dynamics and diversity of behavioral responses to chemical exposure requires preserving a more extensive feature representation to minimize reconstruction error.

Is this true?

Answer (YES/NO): YES